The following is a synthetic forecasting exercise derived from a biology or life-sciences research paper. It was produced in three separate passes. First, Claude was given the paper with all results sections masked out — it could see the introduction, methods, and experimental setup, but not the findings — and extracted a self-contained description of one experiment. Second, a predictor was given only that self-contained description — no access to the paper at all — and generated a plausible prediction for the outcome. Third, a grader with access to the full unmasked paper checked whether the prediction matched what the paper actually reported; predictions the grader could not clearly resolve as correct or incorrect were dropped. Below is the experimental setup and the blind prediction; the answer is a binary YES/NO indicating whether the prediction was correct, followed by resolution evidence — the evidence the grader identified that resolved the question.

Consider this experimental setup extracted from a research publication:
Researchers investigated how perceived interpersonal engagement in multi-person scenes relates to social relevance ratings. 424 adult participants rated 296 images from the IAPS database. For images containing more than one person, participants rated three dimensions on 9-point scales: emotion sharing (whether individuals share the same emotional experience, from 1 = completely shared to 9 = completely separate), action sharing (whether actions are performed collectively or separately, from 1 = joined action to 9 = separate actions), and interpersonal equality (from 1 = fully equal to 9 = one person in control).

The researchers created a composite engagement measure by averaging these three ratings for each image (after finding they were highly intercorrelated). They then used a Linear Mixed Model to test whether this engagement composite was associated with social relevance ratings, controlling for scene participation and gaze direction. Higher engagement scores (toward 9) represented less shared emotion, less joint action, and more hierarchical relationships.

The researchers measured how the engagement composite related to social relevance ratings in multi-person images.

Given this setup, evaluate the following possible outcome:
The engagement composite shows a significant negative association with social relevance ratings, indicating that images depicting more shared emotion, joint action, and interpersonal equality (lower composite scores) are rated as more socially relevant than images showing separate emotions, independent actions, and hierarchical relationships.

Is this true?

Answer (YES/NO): NO